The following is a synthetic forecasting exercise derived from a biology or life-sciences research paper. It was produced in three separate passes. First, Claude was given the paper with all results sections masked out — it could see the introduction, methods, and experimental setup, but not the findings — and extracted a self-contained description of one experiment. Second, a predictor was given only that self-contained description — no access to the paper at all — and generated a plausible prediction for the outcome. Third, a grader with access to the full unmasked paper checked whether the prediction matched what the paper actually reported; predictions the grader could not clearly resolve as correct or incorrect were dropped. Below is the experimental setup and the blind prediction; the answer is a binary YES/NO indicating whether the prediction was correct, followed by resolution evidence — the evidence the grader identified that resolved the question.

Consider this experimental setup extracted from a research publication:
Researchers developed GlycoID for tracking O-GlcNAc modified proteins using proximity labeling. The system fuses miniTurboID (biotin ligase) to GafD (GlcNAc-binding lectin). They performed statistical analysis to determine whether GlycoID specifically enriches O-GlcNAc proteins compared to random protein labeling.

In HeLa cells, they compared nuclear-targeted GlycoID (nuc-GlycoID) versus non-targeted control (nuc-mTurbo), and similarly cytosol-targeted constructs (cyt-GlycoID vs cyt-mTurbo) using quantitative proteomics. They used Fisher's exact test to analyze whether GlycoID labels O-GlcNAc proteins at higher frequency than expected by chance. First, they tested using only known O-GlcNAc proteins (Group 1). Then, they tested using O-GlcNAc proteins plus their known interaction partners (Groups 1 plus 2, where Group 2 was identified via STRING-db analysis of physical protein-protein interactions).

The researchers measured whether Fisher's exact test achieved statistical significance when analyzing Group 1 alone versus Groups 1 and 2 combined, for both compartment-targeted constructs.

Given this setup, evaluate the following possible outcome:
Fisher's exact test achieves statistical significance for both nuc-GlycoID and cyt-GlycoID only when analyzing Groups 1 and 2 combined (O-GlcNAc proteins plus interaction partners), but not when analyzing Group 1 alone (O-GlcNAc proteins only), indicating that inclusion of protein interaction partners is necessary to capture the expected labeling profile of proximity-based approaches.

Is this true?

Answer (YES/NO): YES